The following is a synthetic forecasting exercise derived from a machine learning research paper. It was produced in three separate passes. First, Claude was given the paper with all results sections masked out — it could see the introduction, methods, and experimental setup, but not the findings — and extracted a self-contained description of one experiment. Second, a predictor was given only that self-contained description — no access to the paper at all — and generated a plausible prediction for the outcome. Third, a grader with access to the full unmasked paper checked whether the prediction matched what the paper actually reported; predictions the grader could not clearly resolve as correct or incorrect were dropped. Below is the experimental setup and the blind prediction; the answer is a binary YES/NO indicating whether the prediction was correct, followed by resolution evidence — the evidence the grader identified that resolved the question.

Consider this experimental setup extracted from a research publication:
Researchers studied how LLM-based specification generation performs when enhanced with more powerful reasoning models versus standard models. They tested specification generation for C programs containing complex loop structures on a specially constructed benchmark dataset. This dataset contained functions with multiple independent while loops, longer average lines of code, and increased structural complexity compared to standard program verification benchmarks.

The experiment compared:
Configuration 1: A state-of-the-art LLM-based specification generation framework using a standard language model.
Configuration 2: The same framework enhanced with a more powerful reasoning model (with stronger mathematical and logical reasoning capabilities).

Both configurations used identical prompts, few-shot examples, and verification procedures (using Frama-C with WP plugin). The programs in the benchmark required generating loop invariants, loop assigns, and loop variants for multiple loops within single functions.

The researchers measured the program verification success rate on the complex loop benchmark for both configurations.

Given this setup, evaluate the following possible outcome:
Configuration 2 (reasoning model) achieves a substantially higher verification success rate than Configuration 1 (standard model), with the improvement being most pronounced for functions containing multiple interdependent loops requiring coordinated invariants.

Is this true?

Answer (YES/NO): NO